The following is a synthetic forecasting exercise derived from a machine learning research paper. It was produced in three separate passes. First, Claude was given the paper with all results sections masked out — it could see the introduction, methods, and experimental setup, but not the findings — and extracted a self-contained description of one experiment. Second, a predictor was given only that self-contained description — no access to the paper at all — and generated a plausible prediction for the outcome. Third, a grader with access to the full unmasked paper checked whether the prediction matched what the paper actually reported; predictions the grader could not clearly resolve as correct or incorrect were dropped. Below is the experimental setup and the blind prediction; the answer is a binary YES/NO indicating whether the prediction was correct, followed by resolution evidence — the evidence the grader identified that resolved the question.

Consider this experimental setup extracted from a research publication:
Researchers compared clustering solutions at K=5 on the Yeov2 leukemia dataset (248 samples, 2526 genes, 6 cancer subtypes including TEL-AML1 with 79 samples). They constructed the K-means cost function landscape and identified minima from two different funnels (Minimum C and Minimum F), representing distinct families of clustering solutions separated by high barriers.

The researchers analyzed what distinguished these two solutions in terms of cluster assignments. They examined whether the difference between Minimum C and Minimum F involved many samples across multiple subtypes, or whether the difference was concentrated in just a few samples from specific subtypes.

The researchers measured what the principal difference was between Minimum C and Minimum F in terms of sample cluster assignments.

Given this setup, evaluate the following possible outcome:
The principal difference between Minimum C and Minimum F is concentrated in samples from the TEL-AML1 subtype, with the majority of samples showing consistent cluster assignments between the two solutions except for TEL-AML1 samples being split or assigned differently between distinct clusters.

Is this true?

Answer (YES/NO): YES